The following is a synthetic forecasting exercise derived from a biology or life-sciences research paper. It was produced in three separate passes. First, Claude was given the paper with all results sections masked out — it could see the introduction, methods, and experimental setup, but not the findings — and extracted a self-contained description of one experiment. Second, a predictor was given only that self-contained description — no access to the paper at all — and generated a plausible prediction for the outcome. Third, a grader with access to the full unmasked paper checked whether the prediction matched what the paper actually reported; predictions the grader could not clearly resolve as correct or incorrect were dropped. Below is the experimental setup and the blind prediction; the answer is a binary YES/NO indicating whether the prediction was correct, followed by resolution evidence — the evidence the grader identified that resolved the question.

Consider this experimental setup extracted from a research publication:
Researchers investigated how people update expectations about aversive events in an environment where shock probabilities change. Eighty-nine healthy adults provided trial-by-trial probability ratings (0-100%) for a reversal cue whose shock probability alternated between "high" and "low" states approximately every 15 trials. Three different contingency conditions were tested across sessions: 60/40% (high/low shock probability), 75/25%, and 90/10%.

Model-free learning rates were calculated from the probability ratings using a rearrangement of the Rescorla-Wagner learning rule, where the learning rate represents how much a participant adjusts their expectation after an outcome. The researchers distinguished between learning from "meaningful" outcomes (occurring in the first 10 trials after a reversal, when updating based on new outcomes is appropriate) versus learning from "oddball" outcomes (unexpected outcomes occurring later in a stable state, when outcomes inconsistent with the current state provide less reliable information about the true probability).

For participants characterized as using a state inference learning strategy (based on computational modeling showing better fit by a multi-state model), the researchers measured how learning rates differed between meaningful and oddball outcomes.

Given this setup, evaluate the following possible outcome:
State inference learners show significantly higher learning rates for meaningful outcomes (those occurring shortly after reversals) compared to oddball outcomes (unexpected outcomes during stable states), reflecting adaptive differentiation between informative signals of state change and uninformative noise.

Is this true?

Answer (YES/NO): YES